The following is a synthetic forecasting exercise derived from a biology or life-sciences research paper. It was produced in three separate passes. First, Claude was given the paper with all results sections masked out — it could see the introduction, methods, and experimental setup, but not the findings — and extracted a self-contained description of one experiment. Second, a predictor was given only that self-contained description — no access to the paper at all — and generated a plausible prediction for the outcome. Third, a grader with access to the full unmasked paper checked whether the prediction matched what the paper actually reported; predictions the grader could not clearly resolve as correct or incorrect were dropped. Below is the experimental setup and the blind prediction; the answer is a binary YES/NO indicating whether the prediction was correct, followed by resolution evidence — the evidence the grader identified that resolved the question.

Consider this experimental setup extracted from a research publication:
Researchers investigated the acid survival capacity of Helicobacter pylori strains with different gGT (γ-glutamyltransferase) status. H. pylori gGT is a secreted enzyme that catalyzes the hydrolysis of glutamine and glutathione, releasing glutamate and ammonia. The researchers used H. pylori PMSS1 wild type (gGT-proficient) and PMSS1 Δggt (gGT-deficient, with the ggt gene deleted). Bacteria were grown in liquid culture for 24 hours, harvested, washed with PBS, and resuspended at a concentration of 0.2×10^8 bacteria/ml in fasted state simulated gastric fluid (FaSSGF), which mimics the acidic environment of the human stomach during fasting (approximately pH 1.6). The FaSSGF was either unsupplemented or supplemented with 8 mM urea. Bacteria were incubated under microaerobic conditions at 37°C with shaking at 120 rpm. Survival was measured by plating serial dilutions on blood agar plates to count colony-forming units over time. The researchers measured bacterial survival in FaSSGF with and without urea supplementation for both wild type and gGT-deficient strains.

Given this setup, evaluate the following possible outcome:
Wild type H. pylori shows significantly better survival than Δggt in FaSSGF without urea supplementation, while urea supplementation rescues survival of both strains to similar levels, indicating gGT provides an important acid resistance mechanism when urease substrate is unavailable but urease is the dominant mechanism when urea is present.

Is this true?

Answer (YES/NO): NO